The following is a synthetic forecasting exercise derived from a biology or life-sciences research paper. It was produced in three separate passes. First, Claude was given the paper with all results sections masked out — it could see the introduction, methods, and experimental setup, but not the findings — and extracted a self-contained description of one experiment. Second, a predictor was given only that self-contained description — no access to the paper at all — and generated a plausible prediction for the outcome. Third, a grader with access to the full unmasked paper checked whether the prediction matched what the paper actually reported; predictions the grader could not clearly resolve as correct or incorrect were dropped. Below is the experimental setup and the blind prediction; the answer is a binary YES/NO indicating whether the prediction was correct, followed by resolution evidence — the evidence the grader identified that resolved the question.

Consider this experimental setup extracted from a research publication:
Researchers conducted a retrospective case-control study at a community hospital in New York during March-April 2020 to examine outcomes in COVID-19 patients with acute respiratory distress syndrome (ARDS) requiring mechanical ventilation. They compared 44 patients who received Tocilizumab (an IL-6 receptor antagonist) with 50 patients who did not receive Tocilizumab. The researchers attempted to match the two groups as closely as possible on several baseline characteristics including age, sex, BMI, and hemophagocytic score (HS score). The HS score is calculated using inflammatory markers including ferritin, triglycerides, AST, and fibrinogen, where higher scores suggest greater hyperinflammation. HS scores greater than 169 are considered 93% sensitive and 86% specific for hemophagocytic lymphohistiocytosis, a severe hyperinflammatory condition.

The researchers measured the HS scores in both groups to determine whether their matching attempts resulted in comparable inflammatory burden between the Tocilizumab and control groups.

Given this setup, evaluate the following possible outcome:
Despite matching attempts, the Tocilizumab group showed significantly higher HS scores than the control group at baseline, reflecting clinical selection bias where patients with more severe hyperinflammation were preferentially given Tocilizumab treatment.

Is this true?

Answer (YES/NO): YES